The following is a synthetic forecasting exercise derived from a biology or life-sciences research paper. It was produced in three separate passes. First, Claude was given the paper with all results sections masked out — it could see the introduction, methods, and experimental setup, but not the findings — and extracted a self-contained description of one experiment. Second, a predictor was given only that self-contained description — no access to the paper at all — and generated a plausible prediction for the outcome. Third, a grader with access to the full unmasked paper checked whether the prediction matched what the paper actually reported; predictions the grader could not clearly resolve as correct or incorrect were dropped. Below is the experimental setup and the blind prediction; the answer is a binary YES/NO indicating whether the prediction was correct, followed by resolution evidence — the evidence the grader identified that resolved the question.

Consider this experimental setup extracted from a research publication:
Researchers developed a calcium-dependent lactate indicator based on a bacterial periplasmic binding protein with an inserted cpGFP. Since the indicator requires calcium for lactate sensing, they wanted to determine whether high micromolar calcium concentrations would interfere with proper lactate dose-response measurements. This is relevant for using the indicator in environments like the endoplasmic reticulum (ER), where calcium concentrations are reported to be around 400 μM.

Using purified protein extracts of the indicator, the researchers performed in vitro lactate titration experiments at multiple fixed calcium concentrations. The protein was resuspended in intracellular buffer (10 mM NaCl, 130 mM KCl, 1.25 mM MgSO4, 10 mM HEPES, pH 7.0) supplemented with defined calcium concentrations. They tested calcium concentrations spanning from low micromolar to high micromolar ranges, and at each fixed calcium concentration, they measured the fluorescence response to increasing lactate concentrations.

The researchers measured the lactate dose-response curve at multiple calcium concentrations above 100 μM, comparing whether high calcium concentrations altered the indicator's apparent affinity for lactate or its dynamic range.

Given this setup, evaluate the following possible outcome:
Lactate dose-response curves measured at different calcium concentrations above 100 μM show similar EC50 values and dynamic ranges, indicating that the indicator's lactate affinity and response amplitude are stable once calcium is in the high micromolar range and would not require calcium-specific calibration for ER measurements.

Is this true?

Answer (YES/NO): YES